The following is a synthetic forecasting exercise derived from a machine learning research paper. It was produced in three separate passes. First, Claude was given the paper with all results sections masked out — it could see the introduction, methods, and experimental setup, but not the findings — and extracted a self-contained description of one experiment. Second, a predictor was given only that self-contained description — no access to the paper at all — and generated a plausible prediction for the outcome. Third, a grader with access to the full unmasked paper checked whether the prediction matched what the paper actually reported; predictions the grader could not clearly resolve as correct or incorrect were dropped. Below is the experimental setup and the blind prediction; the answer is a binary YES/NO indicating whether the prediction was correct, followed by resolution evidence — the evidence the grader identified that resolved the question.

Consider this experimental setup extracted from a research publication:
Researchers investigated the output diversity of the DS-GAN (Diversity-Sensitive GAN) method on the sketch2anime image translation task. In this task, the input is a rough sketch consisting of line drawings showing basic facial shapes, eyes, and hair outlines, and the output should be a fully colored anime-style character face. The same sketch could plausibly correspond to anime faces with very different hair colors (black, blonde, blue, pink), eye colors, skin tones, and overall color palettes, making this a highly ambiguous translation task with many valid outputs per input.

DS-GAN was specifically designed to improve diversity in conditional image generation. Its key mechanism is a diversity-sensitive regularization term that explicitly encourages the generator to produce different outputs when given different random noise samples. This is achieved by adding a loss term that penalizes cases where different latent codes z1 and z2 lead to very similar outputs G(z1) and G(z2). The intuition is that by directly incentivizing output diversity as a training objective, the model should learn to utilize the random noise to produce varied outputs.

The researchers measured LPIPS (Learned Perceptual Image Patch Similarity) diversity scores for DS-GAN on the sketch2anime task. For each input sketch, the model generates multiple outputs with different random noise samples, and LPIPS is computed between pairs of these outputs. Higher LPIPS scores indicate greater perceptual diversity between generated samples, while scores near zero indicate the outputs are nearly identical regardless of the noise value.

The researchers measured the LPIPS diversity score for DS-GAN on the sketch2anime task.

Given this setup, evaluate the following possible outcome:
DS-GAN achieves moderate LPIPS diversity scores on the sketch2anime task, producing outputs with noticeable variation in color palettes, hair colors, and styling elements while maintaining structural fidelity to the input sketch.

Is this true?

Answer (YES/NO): NO